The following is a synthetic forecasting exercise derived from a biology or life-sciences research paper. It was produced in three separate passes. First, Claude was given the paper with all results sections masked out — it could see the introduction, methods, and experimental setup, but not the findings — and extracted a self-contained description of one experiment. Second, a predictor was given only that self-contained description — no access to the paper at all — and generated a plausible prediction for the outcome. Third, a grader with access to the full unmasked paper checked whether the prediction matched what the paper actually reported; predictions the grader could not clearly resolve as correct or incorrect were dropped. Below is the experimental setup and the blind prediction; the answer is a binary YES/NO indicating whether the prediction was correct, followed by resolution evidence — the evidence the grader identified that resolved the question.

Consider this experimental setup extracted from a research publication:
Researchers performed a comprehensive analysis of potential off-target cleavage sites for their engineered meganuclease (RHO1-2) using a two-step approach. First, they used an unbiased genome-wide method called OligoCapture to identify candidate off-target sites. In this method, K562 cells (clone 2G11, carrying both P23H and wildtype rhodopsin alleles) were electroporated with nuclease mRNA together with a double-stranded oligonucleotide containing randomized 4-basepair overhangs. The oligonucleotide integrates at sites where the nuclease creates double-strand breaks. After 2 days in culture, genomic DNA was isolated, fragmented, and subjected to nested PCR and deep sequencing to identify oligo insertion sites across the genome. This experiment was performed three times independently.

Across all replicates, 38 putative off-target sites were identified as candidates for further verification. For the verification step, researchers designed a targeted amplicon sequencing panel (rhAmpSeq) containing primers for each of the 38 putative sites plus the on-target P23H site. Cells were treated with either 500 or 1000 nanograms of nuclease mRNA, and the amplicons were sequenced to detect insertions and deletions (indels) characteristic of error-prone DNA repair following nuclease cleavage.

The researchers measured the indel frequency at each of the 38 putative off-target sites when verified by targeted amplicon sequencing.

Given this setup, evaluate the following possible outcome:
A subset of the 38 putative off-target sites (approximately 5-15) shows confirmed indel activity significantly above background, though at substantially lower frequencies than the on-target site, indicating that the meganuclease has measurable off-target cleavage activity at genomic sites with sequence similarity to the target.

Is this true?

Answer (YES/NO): NO